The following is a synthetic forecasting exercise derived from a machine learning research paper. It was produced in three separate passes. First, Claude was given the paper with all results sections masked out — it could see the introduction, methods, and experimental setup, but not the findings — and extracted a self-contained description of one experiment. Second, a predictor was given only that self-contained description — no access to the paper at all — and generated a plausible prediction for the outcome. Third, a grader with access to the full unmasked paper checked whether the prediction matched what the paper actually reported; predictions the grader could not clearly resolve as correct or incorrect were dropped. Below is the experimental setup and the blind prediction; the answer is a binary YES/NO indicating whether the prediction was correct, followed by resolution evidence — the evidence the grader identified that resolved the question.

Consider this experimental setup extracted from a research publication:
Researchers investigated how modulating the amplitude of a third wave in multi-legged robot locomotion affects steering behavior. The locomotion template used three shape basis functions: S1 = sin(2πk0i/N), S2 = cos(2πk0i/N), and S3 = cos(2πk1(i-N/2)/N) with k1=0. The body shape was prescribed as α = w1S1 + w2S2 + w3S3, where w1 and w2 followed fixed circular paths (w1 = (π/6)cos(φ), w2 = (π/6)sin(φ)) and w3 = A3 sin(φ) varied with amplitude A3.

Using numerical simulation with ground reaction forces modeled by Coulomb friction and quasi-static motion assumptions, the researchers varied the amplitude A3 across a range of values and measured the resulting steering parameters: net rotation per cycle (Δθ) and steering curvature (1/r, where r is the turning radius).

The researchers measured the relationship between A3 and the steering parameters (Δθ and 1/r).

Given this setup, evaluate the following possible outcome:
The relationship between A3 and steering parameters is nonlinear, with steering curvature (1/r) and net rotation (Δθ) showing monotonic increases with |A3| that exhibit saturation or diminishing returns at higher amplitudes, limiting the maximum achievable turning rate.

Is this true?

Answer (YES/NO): NO